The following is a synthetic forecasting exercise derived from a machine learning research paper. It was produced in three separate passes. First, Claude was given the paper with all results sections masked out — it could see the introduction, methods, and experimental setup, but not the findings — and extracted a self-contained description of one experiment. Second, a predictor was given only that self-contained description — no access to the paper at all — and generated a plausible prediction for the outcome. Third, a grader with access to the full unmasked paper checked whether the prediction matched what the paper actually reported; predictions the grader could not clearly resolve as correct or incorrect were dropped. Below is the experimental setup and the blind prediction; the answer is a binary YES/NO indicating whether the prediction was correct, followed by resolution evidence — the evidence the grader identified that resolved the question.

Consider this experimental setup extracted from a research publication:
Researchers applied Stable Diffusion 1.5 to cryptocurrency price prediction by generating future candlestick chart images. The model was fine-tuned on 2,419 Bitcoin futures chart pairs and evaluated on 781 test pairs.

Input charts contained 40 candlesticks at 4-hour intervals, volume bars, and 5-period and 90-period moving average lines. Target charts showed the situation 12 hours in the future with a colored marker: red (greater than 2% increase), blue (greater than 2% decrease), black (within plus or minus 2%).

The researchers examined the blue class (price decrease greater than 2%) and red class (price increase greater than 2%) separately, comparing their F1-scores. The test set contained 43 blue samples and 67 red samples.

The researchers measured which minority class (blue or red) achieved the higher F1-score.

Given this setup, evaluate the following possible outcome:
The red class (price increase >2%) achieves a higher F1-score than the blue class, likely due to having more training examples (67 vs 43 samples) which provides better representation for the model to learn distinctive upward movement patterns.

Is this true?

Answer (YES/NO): YES